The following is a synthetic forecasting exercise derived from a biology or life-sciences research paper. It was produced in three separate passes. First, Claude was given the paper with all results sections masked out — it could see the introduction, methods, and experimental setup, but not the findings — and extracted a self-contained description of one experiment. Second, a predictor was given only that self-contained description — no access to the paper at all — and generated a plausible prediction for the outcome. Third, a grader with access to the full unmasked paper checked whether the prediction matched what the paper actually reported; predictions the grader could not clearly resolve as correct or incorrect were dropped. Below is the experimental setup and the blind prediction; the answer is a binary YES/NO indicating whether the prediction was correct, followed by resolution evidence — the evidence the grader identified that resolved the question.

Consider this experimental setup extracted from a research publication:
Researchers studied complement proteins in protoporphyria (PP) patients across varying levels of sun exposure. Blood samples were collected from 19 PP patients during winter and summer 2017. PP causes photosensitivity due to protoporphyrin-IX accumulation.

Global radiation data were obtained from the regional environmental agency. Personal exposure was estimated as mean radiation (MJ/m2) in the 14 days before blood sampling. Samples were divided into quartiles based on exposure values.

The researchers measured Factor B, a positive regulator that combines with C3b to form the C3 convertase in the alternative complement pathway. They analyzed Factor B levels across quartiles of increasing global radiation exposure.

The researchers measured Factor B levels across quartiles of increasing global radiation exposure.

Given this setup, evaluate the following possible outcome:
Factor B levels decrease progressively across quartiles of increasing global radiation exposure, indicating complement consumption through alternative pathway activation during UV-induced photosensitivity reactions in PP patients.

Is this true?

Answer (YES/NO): NO